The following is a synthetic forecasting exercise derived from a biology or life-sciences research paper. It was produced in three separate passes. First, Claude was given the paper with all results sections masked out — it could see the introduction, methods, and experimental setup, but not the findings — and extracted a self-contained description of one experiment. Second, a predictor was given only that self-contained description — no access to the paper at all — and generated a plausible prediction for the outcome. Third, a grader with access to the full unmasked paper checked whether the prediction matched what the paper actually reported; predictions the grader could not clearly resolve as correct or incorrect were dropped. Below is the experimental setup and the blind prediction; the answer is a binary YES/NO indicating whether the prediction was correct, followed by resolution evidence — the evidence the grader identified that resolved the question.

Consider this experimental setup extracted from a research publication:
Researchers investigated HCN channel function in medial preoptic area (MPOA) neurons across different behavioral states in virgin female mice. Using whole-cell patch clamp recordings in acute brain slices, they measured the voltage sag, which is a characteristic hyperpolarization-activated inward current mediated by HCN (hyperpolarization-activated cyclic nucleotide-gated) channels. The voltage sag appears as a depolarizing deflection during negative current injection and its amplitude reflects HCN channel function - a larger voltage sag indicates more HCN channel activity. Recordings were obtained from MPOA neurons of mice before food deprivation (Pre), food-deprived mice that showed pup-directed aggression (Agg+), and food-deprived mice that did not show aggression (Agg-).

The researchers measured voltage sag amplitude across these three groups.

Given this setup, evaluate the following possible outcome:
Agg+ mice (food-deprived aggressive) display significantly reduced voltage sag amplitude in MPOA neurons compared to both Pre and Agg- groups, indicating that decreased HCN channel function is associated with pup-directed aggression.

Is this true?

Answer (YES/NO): YES